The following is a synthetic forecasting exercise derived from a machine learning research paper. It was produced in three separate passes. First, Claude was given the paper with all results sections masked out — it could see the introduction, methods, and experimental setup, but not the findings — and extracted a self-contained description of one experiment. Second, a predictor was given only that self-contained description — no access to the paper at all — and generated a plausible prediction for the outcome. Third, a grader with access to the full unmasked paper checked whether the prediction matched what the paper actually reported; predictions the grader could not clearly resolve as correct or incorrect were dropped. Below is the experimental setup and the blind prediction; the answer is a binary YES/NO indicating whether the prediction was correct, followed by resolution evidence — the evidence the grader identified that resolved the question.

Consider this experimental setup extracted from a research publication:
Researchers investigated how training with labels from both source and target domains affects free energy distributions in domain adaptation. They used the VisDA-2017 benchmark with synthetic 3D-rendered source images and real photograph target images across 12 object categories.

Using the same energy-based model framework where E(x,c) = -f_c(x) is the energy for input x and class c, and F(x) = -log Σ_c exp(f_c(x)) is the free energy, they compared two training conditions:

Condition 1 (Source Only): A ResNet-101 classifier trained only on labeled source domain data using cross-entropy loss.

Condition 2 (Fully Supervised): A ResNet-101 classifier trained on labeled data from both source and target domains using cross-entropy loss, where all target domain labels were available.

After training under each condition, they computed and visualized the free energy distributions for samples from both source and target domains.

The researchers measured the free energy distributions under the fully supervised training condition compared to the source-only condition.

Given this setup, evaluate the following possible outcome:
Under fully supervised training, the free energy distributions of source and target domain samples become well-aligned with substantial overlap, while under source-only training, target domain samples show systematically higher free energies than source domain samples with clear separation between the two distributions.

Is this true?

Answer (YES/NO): YES